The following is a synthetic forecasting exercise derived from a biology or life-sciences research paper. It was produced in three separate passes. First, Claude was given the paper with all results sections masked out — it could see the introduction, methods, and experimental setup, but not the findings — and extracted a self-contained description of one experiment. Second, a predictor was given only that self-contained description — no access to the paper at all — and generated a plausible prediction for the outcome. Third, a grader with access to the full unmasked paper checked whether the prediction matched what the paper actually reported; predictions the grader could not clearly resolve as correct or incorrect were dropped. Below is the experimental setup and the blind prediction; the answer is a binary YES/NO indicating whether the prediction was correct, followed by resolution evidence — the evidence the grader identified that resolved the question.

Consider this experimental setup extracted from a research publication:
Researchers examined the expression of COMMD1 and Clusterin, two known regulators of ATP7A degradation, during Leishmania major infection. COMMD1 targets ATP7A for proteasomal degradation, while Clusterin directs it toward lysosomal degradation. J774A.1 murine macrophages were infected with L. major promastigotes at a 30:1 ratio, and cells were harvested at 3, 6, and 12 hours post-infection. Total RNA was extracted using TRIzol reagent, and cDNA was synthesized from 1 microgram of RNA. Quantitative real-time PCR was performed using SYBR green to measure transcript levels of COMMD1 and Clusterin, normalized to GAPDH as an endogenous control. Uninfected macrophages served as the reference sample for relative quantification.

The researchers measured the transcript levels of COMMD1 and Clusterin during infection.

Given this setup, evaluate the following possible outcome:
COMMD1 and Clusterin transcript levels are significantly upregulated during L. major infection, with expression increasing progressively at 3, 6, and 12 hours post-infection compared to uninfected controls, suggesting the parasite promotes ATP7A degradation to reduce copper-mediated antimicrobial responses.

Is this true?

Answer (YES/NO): NO